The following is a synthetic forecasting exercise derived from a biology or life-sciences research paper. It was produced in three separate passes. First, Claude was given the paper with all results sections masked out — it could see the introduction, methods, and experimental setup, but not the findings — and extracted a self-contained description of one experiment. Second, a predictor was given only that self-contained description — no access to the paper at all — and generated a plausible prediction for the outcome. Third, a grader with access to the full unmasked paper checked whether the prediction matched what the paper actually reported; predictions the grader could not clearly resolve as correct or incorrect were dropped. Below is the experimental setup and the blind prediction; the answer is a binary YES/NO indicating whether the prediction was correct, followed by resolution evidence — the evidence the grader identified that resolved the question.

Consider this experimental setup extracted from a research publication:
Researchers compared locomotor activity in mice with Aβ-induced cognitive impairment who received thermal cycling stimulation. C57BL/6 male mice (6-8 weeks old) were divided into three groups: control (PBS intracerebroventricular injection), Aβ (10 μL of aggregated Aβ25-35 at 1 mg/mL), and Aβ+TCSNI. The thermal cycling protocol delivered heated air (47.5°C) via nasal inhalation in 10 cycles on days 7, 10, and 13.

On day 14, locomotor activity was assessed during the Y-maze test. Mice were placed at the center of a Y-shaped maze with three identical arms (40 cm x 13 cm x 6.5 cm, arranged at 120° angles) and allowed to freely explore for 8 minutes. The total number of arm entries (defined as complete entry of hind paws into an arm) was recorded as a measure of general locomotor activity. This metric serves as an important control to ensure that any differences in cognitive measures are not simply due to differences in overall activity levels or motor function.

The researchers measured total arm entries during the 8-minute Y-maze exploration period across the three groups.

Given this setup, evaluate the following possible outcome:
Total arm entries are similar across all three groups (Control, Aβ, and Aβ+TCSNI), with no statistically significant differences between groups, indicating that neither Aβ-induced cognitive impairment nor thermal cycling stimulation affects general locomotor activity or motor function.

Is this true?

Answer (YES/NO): YES